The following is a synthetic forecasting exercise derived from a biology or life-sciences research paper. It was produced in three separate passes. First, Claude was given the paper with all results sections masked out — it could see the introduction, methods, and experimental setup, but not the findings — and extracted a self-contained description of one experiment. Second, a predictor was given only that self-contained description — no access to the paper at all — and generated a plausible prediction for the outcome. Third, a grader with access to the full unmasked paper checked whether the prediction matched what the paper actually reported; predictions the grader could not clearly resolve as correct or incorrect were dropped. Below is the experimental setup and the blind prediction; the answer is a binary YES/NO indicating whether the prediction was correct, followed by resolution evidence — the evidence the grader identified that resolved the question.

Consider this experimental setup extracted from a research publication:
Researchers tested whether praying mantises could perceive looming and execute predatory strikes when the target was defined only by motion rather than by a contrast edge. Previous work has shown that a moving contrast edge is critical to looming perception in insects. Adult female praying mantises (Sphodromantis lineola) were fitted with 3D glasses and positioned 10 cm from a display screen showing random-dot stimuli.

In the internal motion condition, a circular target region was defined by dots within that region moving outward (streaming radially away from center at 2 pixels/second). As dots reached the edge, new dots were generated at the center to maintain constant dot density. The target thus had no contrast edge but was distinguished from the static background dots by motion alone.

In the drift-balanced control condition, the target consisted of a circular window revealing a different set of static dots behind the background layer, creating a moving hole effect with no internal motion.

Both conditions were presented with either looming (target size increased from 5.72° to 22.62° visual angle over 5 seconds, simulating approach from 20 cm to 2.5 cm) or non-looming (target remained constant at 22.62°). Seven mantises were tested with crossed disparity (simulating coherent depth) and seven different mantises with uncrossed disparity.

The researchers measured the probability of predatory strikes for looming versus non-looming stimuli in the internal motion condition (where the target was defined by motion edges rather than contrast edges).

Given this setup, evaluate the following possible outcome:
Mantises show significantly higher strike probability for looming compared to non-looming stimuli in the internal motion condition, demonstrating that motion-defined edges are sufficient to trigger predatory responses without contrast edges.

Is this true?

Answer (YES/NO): NO